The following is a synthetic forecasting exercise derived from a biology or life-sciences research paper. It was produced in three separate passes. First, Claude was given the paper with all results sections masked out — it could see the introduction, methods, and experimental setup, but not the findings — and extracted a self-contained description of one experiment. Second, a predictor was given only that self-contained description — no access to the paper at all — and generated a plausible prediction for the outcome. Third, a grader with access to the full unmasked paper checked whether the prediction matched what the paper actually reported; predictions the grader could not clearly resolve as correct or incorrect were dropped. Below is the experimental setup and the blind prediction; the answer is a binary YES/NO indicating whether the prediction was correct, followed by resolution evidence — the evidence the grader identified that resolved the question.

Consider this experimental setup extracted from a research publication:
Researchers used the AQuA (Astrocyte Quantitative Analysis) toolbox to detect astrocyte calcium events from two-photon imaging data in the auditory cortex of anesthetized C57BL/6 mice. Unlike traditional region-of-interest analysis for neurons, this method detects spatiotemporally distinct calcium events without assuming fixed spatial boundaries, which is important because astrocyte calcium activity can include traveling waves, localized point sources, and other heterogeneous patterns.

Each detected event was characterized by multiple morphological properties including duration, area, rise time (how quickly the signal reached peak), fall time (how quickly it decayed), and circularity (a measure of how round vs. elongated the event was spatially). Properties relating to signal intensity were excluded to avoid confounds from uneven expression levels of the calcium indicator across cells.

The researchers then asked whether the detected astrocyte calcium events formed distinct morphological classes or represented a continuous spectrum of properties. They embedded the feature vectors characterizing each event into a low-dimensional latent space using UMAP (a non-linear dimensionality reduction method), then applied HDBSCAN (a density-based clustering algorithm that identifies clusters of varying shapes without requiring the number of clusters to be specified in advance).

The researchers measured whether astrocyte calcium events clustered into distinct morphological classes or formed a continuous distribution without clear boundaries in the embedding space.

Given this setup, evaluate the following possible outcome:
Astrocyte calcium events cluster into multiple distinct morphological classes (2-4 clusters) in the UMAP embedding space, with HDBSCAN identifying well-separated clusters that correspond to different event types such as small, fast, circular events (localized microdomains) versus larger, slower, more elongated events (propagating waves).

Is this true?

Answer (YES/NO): NO